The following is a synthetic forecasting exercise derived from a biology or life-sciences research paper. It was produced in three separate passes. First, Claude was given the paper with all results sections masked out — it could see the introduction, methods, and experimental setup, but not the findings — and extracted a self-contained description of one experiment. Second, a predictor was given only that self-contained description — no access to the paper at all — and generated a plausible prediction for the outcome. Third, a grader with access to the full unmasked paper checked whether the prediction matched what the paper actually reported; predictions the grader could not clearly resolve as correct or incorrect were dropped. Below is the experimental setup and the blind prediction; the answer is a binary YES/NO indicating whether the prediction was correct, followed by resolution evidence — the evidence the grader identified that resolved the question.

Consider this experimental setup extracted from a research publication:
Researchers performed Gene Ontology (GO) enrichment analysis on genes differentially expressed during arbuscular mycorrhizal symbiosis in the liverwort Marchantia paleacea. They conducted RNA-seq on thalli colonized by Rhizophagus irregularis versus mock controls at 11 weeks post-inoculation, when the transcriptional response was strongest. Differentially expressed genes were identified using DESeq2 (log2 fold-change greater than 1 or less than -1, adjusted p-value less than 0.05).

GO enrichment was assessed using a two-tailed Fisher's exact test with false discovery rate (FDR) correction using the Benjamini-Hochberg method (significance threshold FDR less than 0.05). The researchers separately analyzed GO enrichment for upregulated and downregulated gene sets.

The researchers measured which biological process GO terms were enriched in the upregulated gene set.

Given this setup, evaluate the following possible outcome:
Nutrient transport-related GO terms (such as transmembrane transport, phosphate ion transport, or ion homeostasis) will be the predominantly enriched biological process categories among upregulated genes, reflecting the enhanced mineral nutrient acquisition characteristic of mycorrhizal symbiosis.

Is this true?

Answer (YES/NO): NO